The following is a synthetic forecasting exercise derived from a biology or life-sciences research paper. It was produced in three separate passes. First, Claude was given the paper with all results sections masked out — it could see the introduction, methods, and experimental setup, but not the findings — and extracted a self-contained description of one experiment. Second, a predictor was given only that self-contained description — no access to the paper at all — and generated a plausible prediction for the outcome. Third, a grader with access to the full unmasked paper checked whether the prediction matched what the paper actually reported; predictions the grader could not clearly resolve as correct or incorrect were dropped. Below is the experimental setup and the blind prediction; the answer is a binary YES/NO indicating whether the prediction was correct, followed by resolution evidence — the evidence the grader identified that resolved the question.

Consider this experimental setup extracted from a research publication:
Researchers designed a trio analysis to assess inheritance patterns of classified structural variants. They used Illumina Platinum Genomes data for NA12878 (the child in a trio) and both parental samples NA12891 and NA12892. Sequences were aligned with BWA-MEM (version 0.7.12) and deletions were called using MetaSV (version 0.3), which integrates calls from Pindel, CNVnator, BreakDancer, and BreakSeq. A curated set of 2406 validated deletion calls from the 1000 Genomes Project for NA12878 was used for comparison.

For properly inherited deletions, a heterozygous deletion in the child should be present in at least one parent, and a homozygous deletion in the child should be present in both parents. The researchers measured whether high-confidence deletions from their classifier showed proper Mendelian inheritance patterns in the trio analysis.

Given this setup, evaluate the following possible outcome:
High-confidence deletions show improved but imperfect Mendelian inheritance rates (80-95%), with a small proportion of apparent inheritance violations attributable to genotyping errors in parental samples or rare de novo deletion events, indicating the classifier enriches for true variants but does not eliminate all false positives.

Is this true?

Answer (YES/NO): NO